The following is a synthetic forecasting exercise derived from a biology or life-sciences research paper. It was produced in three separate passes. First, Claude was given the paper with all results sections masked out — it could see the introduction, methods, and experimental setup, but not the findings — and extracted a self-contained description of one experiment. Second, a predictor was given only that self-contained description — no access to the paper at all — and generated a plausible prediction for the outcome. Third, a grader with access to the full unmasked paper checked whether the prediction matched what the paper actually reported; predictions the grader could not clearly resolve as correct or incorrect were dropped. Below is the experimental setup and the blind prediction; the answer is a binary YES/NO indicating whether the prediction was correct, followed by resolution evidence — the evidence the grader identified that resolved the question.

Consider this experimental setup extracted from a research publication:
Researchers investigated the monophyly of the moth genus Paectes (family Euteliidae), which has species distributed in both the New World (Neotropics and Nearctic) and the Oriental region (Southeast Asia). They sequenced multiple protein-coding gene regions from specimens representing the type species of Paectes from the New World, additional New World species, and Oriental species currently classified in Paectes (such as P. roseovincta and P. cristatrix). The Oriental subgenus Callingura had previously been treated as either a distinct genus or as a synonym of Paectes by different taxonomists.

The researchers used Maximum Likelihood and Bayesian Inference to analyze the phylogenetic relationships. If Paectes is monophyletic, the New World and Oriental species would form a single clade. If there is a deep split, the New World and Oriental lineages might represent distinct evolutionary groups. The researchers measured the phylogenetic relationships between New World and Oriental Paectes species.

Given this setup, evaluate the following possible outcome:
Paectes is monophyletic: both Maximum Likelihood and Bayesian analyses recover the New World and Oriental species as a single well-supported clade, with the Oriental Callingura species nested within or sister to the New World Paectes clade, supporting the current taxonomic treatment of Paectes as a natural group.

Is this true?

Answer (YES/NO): YES